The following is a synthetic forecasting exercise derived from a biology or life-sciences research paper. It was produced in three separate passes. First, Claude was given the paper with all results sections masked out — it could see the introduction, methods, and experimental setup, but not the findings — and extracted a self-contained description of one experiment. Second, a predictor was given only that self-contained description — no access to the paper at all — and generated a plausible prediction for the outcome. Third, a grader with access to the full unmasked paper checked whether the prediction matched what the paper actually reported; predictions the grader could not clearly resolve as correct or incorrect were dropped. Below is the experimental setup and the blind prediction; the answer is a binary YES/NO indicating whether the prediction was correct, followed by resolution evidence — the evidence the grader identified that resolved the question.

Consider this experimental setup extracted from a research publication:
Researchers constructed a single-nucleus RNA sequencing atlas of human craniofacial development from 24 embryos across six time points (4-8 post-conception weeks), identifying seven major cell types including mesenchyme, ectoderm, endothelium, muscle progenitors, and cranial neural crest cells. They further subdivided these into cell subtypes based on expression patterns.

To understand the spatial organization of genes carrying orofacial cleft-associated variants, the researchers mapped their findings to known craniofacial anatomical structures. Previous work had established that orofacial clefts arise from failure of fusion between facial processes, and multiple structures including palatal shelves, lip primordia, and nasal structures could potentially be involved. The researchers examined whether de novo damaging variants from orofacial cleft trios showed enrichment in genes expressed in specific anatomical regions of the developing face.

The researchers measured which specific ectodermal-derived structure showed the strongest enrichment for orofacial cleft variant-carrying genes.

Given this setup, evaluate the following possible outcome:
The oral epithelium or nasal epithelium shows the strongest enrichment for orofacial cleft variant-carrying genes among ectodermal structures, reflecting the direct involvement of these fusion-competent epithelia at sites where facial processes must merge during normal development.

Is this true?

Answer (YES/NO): NO